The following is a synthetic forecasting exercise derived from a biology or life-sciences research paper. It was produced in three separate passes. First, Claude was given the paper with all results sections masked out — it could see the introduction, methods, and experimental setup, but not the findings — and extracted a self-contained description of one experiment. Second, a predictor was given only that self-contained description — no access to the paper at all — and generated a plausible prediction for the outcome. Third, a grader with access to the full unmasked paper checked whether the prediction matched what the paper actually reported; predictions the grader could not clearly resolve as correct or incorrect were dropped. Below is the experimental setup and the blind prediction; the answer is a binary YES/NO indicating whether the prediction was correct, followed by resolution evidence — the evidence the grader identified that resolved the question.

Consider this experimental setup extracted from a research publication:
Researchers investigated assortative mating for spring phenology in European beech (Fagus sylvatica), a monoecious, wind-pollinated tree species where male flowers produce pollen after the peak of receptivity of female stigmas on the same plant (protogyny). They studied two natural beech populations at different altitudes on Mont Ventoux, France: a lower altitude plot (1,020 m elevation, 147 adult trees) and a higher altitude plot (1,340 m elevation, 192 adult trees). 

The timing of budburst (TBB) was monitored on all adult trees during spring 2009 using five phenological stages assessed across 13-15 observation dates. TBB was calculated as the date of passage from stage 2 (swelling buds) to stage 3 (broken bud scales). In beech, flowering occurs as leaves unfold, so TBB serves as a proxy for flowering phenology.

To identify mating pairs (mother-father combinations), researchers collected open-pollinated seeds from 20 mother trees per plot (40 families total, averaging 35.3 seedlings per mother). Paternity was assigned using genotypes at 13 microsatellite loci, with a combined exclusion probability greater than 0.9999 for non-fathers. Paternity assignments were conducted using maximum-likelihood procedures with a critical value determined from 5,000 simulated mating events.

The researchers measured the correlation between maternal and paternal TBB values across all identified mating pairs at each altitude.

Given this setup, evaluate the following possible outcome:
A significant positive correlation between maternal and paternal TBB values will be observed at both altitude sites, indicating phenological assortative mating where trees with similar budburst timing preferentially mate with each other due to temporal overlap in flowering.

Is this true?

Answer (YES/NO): NO